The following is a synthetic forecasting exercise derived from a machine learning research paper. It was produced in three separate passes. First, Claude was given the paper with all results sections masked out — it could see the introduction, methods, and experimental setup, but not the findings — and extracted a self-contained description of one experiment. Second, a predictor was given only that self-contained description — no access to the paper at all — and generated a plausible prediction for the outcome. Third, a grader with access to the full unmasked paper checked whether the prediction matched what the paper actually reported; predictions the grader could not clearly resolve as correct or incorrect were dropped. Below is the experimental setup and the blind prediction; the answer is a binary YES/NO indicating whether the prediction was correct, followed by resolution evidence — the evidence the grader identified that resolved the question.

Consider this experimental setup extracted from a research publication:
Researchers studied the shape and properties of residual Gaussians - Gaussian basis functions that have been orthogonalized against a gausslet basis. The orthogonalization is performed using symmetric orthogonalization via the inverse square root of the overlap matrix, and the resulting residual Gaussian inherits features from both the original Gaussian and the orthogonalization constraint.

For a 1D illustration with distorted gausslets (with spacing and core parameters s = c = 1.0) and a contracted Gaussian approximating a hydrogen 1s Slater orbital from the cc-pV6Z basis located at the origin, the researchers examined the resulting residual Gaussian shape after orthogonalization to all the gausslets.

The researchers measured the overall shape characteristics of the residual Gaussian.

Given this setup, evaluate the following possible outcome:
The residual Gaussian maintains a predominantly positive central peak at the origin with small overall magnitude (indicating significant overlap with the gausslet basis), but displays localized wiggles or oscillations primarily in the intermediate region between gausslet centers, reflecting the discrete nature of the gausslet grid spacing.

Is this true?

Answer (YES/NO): NO